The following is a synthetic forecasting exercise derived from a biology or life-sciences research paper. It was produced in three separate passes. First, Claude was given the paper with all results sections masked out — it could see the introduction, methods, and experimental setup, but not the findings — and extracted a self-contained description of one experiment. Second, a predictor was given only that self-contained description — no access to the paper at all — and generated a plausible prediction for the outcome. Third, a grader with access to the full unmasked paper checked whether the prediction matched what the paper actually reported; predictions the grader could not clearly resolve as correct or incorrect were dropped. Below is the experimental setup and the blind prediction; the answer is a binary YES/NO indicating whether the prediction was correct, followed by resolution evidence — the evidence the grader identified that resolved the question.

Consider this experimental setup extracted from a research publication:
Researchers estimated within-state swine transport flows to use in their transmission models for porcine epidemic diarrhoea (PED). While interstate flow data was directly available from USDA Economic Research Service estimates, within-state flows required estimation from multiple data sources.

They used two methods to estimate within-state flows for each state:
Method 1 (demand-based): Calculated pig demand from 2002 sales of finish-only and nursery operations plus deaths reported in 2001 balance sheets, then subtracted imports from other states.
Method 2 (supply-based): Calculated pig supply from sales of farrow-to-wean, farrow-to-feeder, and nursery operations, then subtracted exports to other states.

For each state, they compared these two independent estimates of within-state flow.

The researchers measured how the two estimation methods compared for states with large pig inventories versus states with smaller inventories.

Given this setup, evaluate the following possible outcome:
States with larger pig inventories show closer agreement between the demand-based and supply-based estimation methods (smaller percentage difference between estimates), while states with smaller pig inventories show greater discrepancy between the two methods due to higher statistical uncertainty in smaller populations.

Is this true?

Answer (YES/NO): NO